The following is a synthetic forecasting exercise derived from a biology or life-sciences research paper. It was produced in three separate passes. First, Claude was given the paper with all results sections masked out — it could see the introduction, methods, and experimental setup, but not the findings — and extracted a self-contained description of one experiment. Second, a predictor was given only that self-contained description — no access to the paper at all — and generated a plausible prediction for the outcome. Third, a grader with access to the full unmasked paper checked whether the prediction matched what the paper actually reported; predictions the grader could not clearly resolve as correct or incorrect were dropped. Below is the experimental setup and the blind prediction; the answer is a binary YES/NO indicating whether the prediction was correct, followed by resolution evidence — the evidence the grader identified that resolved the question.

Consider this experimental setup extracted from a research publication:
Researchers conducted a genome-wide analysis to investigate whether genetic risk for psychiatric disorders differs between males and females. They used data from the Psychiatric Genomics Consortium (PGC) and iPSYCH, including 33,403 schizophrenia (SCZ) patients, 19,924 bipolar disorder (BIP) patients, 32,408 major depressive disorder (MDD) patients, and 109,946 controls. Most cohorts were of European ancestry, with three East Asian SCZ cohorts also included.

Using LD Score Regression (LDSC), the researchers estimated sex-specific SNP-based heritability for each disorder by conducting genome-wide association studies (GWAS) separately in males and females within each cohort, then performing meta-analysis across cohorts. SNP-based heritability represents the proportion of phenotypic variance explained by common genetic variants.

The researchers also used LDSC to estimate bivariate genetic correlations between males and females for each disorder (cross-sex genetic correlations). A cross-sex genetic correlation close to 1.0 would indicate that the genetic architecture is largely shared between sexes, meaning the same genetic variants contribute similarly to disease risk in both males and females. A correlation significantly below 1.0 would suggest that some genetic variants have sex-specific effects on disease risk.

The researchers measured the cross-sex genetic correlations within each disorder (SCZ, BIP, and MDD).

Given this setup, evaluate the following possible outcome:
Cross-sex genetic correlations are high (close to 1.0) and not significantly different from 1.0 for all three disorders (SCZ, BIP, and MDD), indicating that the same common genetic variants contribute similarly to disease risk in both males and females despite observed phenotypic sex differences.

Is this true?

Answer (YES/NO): NO